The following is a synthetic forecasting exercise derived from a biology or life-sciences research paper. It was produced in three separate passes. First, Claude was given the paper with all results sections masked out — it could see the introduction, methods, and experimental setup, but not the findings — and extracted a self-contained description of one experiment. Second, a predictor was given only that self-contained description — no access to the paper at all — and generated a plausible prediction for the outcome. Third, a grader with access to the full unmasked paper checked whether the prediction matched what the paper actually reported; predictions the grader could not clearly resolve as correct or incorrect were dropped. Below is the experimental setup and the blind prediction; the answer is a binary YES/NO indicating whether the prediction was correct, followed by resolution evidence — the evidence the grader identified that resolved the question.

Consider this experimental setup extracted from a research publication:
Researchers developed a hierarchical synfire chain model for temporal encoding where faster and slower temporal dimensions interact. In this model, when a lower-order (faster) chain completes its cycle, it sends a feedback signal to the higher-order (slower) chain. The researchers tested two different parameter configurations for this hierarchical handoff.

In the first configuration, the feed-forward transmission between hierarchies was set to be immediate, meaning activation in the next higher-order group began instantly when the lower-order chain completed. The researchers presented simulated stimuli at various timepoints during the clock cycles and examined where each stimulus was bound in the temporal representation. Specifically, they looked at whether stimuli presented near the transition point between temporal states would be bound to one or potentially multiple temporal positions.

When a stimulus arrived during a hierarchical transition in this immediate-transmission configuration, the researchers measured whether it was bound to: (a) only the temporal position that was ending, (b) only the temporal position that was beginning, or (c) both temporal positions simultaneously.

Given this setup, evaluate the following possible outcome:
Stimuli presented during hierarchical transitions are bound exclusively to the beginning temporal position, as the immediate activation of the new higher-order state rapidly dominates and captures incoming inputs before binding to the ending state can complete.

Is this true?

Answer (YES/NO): NO